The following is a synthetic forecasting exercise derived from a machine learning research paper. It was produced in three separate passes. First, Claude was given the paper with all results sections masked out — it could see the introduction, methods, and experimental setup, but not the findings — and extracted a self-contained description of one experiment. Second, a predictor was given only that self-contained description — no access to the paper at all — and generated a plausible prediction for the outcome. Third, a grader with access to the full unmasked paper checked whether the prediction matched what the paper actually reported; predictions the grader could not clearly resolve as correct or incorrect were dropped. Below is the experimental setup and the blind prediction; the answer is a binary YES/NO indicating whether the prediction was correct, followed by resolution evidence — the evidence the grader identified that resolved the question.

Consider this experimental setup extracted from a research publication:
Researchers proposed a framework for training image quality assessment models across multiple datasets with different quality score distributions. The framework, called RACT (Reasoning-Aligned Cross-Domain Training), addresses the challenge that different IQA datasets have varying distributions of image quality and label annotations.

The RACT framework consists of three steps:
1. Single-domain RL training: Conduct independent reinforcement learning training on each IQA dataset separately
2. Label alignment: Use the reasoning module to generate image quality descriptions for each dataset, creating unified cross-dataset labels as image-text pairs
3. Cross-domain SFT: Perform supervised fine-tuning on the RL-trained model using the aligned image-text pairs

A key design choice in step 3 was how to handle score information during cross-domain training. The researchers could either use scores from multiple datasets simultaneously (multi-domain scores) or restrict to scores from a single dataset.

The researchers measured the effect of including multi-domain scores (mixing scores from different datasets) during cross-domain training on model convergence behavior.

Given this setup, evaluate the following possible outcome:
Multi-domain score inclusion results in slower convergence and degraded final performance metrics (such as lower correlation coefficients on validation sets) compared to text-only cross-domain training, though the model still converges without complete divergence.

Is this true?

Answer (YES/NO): NO